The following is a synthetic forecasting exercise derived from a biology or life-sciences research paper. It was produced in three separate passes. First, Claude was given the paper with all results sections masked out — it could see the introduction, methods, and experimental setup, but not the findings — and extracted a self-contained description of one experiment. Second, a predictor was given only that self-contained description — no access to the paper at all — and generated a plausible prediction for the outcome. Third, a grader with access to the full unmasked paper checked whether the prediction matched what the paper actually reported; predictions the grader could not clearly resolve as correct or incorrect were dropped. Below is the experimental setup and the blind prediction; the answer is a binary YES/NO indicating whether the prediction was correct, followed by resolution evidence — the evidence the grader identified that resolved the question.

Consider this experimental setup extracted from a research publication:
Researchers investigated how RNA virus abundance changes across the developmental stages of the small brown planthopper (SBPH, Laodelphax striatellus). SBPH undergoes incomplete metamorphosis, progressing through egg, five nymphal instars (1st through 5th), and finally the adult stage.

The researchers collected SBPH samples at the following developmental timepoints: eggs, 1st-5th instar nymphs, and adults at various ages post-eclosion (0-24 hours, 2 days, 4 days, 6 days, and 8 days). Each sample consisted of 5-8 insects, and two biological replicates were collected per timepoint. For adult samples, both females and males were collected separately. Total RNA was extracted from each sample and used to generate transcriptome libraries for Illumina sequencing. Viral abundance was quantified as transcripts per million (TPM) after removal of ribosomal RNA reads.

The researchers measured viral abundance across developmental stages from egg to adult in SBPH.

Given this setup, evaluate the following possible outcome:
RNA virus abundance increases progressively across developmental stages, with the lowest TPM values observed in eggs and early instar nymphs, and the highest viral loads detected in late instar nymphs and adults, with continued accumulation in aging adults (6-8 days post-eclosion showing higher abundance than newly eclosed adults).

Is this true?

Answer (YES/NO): NO